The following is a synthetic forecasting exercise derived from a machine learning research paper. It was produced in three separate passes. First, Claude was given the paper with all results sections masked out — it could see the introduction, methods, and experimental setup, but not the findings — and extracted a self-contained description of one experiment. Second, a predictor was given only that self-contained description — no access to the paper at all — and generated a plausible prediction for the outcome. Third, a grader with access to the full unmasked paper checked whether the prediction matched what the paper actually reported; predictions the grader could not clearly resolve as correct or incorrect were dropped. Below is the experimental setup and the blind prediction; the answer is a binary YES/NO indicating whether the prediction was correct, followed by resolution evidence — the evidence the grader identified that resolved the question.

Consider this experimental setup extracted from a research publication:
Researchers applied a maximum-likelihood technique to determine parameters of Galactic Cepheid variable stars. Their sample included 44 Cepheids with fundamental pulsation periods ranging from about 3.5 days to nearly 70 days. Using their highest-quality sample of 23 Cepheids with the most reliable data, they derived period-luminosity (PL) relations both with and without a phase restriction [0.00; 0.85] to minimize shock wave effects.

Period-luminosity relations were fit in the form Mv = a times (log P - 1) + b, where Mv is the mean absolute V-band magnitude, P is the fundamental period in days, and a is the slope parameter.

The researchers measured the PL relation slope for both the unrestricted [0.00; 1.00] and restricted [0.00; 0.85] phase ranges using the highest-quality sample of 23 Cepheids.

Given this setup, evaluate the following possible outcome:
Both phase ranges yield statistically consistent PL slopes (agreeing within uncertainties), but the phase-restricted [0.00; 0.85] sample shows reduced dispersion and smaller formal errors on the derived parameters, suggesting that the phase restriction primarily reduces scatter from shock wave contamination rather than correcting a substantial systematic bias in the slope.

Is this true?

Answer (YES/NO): NO